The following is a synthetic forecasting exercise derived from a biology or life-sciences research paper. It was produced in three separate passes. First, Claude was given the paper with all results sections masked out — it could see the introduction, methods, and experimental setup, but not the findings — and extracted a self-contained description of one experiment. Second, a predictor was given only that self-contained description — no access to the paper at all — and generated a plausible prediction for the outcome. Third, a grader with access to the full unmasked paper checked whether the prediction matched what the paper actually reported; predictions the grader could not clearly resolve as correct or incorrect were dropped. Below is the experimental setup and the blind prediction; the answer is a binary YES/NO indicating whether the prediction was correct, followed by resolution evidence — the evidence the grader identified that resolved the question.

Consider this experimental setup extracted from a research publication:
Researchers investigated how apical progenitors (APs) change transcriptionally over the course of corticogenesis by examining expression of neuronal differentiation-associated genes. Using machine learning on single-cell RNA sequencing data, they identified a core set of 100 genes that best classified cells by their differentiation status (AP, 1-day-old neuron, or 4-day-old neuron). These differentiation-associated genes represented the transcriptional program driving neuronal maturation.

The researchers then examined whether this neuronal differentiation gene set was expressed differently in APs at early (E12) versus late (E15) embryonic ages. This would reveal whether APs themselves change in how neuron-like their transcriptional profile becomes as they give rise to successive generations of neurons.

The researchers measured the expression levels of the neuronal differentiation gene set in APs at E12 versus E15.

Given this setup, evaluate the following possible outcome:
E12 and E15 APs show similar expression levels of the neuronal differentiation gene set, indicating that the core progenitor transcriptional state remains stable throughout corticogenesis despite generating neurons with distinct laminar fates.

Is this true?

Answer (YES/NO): NO